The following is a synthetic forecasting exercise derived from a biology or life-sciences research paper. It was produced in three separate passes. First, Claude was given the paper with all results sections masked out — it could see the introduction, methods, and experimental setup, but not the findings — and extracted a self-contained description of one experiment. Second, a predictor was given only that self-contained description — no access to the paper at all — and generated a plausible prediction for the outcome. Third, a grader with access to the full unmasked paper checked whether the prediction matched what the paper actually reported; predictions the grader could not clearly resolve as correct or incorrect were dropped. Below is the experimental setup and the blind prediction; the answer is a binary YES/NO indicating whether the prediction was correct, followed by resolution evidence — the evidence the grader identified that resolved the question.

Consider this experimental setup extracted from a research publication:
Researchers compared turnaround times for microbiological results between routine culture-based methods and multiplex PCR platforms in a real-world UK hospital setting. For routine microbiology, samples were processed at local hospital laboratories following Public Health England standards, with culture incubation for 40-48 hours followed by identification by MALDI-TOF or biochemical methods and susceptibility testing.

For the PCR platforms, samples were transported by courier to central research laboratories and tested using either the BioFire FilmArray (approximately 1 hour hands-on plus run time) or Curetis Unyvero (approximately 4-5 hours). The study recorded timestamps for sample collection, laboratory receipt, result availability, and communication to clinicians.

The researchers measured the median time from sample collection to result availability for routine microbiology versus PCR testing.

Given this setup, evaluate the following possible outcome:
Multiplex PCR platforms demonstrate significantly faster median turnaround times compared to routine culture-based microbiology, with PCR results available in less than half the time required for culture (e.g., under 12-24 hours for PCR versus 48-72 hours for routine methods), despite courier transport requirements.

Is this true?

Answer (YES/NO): YES